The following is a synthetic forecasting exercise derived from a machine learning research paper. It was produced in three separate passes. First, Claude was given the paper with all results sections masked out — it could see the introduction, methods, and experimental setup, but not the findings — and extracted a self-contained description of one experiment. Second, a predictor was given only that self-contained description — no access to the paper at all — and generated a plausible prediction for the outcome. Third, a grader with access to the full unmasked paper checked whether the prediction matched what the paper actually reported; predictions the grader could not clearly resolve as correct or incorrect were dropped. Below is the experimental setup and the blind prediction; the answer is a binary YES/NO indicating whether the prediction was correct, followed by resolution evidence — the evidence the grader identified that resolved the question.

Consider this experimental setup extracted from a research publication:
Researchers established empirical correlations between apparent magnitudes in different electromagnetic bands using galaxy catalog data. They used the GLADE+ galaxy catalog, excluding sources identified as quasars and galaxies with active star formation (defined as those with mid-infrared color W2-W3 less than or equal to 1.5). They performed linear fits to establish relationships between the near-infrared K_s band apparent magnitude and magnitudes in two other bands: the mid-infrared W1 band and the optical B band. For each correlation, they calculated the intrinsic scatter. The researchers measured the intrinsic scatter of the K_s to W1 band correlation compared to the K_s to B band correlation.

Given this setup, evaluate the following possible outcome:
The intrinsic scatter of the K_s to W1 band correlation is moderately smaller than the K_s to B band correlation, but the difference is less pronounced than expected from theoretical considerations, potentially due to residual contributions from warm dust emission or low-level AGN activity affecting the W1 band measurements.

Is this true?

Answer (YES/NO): NO